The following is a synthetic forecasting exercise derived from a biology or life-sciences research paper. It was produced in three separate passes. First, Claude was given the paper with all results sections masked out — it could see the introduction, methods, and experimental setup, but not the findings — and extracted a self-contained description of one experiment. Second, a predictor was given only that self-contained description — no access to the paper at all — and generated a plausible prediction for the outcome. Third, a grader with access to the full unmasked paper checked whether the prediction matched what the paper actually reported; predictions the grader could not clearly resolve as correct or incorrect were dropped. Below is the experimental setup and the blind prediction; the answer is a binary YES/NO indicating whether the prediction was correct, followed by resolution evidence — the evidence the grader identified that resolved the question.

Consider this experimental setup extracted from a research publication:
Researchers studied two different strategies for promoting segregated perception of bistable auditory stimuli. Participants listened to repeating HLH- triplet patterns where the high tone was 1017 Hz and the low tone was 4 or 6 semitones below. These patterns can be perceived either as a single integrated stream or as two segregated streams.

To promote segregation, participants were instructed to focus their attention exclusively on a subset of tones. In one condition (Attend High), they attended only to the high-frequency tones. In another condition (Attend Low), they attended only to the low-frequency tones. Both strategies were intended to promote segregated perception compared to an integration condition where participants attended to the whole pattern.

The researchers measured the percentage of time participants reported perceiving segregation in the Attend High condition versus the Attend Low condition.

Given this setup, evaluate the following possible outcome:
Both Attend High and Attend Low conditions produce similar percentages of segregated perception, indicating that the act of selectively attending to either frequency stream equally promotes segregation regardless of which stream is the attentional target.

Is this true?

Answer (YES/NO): YES